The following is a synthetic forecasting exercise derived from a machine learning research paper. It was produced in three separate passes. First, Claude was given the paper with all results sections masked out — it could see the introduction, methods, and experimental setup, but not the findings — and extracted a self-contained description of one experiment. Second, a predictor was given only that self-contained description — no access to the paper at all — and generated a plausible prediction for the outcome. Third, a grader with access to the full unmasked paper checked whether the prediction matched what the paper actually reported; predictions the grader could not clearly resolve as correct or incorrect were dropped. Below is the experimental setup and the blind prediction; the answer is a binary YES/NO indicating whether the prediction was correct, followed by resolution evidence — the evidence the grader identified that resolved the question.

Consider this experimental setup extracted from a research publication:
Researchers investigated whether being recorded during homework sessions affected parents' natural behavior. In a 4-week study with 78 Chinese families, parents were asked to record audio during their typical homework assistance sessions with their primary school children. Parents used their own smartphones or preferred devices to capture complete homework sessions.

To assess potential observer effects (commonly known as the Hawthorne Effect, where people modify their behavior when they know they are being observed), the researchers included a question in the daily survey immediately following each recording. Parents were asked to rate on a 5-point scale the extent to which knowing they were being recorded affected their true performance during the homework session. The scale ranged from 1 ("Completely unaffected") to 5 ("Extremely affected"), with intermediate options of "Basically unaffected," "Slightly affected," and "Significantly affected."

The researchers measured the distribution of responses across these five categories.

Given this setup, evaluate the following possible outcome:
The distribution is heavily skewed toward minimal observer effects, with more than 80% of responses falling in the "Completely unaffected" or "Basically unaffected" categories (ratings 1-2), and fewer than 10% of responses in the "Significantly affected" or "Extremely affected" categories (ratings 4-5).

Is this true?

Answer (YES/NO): NO